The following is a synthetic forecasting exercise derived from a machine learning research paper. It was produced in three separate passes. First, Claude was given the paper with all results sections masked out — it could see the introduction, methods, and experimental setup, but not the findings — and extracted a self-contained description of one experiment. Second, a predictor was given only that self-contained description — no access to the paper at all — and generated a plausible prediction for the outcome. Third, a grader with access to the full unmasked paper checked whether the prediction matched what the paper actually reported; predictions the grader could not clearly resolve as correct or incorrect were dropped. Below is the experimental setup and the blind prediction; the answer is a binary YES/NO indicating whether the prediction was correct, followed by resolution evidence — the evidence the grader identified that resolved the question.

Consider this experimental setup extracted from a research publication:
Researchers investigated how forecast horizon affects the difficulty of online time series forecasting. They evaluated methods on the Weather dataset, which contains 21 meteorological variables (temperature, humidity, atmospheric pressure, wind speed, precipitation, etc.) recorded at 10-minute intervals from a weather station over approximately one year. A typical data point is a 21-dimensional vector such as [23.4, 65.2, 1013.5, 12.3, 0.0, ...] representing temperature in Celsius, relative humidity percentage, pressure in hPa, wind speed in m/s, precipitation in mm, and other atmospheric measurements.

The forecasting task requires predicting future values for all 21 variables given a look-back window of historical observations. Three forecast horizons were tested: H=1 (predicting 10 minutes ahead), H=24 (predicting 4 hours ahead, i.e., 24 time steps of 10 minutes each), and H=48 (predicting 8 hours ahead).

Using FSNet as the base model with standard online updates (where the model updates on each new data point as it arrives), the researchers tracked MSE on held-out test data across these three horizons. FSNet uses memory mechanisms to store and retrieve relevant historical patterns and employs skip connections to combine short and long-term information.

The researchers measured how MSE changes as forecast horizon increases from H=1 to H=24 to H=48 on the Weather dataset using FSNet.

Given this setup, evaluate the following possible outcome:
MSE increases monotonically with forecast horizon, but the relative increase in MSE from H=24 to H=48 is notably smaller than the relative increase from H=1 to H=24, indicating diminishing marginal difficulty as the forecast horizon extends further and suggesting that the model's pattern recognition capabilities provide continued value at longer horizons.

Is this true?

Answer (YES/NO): YES